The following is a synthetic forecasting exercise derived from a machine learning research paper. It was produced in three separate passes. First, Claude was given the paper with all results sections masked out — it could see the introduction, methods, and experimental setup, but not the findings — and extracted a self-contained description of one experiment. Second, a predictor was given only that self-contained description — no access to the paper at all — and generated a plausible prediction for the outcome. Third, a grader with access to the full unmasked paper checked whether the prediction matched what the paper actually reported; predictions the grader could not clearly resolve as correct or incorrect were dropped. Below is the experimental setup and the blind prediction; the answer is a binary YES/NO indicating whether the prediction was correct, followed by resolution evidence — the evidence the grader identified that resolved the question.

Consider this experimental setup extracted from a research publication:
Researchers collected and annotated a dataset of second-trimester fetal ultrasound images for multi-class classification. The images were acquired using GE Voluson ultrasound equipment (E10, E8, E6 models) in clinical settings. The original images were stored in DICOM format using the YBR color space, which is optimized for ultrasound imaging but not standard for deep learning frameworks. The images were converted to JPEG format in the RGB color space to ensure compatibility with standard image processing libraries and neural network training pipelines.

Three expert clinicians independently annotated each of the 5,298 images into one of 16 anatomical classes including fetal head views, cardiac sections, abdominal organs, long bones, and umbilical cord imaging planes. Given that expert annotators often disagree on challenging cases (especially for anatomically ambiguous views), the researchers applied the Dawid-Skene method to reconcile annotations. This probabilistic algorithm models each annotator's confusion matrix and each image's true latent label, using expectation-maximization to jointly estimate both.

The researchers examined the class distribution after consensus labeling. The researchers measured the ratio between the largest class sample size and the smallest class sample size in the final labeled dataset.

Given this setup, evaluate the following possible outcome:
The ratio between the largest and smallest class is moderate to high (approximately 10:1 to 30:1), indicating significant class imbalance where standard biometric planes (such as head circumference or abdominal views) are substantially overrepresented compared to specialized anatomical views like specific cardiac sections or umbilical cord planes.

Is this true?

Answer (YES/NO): YES